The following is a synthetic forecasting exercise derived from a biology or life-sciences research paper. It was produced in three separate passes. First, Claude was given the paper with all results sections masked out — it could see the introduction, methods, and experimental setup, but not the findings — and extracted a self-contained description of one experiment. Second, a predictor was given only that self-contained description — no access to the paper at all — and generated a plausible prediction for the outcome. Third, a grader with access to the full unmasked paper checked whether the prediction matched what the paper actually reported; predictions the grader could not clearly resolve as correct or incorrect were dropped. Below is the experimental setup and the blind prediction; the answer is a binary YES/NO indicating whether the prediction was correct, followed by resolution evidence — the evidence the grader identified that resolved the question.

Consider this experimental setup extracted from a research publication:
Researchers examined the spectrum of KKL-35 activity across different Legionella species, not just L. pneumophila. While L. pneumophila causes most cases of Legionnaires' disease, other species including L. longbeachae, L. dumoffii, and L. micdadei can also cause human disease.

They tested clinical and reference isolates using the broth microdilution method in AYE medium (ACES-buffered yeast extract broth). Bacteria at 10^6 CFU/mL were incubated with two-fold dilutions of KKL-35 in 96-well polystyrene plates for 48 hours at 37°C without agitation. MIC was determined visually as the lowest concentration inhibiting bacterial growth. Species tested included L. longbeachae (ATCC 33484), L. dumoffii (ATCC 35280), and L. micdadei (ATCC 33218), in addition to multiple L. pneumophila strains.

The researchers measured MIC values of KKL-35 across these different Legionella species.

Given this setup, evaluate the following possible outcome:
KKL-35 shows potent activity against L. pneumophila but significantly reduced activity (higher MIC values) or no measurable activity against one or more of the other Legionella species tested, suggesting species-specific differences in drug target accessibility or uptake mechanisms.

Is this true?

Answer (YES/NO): NO